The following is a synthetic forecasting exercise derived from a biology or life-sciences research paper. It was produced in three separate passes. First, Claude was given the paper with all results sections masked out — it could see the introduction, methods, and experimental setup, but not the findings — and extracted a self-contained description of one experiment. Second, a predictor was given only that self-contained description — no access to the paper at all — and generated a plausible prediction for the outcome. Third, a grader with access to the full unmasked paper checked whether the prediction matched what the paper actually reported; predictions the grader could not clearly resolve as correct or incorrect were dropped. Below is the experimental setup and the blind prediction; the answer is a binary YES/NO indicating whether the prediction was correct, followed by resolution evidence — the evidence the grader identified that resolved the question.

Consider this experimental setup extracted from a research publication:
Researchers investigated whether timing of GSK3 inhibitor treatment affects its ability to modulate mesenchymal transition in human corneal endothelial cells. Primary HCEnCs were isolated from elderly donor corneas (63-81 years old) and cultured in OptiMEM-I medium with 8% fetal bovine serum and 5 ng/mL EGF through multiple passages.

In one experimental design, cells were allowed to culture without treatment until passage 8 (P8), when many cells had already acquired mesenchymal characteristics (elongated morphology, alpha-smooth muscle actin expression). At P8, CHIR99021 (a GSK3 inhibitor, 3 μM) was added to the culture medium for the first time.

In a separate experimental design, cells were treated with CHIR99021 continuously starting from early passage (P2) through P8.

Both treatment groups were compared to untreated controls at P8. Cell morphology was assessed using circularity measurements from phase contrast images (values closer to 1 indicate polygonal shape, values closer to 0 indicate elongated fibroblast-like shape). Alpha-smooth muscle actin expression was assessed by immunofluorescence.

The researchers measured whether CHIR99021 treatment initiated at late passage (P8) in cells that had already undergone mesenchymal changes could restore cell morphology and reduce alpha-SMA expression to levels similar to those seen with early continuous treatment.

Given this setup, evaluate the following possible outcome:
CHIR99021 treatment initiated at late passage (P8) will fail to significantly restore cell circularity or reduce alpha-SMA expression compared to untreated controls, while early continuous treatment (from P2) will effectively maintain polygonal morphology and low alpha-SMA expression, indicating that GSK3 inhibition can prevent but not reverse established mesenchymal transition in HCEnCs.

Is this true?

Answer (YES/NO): NO